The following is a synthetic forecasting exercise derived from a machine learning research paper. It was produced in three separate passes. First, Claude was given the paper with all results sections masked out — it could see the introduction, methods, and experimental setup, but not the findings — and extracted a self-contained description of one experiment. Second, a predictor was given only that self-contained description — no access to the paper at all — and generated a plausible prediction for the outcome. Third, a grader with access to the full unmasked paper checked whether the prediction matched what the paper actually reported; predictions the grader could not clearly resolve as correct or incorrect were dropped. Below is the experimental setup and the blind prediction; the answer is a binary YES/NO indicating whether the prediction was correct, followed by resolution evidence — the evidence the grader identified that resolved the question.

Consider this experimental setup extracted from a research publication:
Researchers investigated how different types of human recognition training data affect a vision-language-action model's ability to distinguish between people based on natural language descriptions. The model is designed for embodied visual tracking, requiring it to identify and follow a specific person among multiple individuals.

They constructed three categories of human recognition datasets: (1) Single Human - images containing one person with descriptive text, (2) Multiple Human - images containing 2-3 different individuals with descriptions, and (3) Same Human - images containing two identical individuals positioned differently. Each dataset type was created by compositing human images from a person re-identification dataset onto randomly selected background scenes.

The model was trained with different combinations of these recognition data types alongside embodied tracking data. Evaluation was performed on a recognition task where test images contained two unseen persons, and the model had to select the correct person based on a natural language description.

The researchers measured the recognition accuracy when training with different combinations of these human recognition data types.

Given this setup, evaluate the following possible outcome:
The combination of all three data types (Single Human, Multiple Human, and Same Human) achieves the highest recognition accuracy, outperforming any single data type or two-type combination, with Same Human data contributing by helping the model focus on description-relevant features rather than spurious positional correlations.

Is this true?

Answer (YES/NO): NO